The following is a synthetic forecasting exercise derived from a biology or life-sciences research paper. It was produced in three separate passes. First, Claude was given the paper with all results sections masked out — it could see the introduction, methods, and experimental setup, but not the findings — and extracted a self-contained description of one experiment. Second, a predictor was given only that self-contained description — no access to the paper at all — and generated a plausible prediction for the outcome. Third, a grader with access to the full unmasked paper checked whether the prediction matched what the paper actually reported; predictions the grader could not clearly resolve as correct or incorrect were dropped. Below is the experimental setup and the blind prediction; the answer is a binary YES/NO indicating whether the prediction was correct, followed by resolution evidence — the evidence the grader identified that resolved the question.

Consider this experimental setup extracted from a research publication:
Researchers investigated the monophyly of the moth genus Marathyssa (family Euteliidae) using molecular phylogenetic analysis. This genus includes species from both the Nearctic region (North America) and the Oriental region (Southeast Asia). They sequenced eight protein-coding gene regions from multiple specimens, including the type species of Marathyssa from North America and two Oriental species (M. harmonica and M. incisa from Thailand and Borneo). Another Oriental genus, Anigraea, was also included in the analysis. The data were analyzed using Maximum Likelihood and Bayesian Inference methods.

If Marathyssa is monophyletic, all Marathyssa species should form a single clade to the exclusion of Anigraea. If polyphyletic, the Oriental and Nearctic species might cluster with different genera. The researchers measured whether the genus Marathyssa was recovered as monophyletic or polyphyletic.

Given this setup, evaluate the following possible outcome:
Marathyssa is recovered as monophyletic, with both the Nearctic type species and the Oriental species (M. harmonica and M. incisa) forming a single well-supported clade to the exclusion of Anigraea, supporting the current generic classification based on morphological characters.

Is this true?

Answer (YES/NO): NO